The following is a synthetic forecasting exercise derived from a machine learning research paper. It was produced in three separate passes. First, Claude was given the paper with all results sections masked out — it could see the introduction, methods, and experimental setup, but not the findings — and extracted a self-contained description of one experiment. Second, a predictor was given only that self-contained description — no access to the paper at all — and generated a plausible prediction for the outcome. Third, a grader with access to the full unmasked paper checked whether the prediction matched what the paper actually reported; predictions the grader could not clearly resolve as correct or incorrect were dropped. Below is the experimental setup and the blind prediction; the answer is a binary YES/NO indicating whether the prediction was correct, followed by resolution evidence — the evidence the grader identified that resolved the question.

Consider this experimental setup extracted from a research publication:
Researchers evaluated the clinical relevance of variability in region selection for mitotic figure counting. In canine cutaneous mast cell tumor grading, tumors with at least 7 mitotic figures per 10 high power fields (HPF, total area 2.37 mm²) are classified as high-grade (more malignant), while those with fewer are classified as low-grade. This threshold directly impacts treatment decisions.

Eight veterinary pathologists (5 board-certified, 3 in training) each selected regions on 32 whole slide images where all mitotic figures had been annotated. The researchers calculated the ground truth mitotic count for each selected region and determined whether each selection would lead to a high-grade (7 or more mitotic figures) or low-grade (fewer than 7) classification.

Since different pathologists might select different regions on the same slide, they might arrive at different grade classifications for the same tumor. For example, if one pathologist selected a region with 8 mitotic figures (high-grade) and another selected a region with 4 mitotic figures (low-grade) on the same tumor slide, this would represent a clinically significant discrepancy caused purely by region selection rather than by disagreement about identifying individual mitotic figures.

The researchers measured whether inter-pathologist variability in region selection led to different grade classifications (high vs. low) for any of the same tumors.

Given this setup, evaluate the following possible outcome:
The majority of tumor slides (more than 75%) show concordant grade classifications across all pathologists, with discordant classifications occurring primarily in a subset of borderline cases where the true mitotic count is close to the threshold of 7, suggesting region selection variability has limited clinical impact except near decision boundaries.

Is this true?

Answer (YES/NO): YES